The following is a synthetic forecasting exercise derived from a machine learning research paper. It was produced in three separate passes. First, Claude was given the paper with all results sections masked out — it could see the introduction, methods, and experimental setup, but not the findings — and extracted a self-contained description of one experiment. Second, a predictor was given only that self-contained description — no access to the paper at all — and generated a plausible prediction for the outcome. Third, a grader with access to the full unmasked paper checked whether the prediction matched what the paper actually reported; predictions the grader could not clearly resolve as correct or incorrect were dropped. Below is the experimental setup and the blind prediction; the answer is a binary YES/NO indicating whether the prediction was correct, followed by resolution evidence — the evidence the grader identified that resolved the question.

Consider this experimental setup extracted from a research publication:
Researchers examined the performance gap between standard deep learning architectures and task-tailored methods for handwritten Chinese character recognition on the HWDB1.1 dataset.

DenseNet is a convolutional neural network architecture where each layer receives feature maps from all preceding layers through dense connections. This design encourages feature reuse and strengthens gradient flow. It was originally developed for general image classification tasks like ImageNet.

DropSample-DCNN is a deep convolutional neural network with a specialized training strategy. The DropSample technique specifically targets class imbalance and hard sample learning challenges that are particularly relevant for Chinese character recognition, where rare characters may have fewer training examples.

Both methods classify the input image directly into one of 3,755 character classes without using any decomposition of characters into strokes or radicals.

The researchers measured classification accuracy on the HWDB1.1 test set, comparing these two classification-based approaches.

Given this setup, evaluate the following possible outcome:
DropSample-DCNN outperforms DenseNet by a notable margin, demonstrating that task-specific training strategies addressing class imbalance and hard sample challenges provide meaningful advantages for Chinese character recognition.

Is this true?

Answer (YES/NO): YES